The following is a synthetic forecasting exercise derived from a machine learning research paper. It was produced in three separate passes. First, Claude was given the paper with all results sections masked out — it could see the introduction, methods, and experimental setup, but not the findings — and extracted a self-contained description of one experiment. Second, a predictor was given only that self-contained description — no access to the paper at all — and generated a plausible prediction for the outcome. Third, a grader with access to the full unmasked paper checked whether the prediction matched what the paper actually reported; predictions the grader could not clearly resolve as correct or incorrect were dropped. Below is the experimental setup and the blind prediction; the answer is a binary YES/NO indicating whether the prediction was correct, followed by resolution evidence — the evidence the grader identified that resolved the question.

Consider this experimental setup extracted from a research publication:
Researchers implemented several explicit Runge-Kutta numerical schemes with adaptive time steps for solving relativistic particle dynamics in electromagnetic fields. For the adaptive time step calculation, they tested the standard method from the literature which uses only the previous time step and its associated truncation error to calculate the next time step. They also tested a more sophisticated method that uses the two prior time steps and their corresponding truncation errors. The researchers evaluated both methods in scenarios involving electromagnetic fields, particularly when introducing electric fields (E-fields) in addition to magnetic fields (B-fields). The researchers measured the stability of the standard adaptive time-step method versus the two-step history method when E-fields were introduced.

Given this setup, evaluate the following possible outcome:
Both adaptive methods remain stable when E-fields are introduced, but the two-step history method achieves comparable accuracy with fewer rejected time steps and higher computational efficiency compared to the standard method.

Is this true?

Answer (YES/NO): NO